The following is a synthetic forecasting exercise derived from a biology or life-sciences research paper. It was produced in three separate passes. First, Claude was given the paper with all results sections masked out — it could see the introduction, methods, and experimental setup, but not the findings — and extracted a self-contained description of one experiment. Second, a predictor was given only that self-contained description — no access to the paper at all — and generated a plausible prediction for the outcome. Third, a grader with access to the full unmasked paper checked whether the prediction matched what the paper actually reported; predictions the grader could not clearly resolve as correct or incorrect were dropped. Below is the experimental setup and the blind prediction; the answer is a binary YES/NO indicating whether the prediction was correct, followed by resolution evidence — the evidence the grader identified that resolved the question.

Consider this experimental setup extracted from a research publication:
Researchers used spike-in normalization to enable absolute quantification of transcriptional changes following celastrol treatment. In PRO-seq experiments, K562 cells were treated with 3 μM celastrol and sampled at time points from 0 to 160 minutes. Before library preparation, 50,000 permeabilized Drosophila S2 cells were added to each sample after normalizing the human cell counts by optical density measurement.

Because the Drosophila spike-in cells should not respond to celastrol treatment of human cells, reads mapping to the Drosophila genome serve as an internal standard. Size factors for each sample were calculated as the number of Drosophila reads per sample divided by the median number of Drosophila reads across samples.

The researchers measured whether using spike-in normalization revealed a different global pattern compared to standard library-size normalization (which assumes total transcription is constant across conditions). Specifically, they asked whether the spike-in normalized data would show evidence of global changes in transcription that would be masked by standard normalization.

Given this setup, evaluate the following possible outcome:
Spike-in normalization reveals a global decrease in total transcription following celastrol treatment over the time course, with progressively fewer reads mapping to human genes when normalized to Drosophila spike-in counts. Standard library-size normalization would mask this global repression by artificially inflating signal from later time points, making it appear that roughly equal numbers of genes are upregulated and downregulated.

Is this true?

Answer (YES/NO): YES